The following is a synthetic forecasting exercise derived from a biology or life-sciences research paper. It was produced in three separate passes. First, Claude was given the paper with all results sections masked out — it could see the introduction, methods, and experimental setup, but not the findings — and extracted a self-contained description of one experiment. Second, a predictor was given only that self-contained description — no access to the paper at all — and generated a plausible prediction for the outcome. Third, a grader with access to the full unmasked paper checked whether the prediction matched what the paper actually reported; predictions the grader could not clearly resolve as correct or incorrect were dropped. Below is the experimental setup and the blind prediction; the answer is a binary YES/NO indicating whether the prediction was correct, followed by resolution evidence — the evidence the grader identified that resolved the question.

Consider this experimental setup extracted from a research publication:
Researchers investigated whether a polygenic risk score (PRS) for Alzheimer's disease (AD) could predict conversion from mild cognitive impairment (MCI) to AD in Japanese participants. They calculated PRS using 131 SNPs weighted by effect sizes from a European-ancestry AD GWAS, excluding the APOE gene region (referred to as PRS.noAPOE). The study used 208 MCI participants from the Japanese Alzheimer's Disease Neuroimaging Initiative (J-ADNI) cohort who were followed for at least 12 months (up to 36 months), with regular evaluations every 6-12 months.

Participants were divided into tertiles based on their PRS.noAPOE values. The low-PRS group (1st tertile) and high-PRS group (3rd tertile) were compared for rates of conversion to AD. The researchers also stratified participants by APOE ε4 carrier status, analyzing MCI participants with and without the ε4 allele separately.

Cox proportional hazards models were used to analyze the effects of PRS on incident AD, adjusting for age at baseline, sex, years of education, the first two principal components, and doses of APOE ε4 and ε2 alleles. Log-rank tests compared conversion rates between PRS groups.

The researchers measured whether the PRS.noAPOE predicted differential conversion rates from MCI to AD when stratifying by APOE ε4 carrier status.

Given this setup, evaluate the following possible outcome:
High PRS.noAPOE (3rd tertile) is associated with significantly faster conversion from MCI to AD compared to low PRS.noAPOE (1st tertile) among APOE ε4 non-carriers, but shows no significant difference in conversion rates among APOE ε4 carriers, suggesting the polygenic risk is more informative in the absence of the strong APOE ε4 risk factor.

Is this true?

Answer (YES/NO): YES